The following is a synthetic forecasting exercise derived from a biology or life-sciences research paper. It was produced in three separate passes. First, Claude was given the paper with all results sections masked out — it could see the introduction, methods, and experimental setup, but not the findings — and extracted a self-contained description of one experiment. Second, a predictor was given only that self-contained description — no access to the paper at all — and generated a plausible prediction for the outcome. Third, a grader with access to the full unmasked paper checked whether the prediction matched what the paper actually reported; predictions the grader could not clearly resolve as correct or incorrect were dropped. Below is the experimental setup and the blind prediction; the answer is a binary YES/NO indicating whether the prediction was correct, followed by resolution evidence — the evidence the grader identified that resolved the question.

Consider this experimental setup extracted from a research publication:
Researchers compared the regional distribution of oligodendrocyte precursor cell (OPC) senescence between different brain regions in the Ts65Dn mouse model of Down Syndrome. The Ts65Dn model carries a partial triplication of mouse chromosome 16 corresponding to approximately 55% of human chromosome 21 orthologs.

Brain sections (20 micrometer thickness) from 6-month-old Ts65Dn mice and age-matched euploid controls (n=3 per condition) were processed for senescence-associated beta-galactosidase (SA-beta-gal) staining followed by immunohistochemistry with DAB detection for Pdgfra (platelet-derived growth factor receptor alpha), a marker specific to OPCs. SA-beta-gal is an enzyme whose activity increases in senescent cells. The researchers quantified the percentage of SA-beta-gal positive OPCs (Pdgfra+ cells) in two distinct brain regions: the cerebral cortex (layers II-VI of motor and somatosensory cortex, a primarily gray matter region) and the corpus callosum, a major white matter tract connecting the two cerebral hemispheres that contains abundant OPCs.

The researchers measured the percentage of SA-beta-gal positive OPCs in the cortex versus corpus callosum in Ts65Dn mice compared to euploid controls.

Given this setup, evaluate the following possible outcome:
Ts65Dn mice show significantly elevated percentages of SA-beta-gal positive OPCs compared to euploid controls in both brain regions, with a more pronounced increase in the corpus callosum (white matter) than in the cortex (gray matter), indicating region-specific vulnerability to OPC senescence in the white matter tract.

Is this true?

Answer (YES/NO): NO